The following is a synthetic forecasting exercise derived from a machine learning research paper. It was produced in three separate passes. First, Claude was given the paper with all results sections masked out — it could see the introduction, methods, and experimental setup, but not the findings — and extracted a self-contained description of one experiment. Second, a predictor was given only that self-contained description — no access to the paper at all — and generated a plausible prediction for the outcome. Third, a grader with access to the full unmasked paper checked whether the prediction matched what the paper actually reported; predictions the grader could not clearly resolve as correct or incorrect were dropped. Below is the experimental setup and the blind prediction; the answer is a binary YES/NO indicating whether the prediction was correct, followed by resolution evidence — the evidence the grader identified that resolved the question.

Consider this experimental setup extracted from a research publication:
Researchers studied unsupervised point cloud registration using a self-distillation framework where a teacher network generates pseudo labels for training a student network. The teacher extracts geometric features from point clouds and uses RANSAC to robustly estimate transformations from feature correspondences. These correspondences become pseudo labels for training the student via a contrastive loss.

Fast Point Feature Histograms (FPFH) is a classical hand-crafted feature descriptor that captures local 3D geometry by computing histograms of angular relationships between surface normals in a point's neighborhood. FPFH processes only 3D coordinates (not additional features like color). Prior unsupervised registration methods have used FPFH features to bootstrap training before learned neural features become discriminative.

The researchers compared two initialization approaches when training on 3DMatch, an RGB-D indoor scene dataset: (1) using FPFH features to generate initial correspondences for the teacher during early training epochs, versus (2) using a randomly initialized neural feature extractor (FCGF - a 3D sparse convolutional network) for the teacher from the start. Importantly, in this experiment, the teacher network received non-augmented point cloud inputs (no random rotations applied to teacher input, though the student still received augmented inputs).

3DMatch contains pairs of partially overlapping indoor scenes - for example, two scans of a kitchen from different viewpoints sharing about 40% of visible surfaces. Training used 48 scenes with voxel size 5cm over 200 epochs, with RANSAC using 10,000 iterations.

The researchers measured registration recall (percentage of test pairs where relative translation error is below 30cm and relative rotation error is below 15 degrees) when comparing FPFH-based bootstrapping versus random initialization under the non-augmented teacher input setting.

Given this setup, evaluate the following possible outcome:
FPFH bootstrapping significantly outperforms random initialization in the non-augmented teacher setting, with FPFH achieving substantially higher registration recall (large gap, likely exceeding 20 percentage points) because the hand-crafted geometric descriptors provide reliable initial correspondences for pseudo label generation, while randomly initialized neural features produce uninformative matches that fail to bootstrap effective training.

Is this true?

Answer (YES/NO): NO